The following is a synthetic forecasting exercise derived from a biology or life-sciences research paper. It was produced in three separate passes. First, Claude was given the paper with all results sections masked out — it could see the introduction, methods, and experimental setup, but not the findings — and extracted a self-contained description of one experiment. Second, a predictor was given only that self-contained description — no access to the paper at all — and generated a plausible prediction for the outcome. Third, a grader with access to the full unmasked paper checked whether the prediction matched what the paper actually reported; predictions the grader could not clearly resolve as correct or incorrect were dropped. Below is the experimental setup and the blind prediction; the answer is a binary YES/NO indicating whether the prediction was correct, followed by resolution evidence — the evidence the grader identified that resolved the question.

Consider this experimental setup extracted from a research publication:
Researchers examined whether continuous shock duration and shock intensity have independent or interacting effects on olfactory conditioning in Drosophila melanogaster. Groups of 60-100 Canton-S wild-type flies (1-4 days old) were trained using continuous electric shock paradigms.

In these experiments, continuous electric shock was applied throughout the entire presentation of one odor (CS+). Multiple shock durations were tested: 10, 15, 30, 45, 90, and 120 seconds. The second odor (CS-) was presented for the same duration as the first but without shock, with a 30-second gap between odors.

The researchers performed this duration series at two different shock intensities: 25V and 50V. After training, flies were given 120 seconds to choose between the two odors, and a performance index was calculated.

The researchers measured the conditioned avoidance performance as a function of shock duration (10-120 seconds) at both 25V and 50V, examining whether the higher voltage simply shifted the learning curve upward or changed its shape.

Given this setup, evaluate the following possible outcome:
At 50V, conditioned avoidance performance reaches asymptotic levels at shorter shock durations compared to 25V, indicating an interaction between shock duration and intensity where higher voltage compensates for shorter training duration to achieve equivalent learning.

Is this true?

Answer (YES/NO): NO